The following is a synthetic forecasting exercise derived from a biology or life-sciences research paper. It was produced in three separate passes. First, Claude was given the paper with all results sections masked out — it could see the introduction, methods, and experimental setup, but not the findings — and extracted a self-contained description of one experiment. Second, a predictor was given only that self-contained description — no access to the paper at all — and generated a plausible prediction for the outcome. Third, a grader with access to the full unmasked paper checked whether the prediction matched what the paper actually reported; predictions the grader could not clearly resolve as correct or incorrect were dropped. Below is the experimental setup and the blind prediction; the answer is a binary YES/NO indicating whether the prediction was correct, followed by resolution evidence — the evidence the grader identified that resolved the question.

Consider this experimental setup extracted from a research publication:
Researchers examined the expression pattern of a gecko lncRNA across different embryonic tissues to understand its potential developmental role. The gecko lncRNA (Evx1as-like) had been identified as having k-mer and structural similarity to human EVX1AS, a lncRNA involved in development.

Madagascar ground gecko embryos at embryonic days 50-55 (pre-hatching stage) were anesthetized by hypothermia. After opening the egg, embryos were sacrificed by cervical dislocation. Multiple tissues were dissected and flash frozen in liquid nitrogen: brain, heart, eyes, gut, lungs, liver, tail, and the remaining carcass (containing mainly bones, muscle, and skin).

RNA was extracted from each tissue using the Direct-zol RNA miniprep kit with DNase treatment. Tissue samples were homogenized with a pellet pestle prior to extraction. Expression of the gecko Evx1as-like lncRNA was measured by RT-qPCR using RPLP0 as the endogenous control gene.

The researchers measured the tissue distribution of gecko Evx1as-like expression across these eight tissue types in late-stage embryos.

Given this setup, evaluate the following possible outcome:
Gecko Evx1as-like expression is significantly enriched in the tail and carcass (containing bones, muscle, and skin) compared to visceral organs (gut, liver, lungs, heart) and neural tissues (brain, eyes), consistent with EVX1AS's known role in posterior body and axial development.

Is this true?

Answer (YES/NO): NO